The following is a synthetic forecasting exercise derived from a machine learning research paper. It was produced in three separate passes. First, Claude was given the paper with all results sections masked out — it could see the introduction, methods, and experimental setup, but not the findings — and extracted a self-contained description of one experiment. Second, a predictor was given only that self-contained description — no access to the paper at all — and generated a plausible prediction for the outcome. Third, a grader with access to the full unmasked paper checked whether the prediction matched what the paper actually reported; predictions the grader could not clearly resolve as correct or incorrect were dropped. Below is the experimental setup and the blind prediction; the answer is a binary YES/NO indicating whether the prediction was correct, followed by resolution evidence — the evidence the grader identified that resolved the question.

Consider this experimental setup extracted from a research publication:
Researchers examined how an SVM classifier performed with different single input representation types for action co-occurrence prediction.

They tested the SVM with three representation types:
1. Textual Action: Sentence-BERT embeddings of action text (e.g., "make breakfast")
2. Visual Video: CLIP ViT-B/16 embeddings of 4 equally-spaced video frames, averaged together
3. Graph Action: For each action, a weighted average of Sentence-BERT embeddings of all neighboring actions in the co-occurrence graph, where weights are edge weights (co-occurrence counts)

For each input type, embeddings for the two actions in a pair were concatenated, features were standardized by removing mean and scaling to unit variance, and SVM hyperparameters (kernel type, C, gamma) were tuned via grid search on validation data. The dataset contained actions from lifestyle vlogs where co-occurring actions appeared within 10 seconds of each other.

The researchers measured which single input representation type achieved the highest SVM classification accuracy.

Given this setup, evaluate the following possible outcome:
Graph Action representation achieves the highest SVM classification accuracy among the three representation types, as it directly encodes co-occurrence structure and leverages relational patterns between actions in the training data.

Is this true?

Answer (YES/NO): YES